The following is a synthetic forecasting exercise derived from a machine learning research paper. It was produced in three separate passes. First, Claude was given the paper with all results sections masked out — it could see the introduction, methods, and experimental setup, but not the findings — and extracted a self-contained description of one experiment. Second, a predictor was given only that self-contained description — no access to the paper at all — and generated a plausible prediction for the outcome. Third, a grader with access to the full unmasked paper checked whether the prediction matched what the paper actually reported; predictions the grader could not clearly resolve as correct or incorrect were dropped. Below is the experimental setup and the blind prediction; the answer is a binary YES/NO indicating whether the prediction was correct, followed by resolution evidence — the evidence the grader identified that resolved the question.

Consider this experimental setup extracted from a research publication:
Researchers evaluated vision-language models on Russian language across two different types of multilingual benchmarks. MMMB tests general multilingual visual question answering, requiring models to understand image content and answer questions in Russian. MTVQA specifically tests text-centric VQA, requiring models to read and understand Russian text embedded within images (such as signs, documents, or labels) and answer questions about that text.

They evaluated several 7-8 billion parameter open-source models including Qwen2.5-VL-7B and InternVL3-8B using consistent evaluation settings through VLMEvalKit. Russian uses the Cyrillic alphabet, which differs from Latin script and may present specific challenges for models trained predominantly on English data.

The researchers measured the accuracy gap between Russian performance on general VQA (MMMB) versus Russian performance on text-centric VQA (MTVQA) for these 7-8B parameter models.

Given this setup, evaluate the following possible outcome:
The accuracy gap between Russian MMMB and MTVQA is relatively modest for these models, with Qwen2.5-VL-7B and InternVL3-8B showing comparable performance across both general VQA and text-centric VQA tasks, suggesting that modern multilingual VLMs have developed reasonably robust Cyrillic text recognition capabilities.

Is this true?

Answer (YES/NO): NO